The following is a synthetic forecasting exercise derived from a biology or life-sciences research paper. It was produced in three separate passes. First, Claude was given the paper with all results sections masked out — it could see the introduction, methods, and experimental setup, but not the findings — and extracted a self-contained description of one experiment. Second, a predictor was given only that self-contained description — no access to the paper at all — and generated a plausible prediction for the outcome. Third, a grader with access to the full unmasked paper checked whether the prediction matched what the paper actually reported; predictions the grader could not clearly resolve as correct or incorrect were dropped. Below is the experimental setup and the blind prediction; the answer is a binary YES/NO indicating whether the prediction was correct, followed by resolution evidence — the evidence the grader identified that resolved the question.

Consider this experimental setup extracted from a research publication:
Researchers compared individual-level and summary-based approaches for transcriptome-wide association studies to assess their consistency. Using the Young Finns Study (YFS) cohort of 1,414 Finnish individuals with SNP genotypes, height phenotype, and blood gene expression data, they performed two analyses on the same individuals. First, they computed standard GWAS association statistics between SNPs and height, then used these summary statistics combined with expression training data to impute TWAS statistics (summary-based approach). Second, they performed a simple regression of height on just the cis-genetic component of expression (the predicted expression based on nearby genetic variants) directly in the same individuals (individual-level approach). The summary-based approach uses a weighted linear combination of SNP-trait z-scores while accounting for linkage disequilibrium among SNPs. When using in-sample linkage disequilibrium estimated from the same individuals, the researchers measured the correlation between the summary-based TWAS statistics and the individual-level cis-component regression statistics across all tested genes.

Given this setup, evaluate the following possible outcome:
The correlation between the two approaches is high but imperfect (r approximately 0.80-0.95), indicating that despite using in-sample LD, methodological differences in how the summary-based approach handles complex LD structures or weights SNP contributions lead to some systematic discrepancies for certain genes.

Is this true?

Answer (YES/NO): NO